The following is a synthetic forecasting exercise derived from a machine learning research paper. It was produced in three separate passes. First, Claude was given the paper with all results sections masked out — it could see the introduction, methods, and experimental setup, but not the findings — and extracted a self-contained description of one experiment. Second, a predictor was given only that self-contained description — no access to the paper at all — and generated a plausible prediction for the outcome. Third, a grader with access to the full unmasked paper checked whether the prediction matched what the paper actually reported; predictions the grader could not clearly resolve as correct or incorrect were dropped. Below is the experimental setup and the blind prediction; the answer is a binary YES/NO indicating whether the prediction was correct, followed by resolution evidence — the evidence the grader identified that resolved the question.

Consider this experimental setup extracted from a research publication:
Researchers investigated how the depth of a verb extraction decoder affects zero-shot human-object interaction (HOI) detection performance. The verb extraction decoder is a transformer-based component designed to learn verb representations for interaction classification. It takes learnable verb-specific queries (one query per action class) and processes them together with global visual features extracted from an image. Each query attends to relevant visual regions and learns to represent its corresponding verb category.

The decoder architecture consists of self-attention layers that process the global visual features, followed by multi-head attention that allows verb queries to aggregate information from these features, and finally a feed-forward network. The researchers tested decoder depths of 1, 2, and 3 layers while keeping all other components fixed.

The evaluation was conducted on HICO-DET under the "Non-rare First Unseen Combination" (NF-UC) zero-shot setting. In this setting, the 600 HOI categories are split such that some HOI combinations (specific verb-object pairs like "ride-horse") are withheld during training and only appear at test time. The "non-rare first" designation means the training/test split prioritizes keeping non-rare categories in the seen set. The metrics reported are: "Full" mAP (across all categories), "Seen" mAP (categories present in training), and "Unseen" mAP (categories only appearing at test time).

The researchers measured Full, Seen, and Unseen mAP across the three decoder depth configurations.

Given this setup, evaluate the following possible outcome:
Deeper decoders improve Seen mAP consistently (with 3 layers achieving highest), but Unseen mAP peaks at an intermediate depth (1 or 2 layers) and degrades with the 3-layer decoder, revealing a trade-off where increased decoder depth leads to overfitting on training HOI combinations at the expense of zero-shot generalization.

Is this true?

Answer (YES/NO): NO